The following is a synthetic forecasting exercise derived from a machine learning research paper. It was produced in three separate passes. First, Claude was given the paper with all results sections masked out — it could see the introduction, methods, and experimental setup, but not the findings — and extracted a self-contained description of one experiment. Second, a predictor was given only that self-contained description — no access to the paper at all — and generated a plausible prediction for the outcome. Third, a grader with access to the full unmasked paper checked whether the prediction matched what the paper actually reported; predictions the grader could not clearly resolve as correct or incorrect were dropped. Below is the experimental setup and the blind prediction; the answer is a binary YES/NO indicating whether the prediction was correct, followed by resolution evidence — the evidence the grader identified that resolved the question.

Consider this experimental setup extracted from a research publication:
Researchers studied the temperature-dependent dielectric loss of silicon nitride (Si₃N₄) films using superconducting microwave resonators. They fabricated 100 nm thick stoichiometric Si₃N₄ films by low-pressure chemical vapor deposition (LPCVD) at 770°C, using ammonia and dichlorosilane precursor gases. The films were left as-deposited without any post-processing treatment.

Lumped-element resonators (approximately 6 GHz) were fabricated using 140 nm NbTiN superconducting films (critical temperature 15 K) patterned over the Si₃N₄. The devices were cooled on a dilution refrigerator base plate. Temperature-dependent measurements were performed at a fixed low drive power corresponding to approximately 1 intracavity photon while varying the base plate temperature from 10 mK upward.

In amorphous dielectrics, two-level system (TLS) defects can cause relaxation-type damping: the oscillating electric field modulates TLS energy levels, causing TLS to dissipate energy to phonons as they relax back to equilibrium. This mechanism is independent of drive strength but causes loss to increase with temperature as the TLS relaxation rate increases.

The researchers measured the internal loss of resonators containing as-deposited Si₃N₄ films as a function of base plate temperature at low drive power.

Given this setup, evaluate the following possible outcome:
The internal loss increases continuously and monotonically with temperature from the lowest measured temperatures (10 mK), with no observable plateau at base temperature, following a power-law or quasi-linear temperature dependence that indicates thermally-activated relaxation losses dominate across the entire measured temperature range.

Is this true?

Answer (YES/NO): NO